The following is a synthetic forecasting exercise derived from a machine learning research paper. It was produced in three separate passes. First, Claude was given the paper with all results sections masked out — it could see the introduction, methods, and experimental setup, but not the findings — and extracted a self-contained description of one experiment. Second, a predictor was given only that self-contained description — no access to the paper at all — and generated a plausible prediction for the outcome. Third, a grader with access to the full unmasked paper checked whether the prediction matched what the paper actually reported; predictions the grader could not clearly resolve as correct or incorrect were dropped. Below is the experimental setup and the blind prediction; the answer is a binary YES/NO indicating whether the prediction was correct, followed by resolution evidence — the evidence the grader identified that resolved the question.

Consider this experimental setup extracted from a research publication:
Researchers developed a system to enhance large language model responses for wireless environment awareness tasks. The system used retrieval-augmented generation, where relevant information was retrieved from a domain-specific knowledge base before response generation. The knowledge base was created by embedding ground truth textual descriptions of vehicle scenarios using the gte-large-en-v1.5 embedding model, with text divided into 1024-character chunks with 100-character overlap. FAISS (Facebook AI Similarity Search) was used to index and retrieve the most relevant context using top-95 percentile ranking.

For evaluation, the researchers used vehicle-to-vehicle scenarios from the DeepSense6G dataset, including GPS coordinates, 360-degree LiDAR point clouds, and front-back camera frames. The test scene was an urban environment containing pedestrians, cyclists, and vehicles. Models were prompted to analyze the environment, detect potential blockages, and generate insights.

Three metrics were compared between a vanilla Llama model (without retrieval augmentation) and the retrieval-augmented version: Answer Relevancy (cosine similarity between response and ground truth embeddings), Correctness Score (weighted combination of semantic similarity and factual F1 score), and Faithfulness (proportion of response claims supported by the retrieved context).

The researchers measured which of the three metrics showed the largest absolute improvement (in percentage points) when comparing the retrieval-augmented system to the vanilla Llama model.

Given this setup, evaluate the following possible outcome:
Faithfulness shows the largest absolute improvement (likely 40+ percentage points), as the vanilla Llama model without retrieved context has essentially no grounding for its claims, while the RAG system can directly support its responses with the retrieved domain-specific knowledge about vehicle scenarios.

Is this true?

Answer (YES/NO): NO